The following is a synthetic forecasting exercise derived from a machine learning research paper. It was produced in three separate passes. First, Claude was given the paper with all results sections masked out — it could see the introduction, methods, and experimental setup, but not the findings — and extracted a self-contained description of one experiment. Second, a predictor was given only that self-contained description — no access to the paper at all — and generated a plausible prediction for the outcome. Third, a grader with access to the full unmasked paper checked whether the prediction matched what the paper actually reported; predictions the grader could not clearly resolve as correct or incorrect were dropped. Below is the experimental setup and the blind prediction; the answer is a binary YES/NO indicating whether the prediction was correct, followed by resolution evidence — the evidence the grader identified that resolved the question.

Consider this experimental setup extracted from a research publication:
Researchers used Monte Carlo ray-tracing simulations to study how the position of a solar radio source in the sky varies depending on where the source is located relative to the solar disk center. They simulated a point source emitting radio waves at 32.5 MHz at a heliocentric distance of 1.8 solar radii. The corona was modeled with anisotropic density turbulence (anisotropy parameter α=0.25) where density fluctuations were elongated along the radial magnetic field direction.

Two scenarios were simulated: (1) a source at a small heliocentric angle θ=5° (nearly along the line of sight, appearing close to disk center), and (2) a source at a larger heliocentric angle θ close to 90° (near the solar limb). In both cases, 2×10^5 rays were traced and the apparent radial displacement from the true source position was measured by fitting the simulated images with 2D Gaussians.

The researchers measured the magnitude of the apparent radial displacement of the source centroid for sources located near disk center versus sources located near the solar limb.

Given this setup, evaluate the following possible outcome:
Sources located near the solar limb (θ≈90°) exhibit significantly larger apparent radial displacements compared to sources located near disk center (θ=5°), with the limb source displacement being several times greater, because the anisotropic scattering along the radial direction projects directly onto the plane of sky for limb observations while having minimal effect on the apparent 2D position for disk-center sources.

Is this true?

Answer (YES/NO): YES